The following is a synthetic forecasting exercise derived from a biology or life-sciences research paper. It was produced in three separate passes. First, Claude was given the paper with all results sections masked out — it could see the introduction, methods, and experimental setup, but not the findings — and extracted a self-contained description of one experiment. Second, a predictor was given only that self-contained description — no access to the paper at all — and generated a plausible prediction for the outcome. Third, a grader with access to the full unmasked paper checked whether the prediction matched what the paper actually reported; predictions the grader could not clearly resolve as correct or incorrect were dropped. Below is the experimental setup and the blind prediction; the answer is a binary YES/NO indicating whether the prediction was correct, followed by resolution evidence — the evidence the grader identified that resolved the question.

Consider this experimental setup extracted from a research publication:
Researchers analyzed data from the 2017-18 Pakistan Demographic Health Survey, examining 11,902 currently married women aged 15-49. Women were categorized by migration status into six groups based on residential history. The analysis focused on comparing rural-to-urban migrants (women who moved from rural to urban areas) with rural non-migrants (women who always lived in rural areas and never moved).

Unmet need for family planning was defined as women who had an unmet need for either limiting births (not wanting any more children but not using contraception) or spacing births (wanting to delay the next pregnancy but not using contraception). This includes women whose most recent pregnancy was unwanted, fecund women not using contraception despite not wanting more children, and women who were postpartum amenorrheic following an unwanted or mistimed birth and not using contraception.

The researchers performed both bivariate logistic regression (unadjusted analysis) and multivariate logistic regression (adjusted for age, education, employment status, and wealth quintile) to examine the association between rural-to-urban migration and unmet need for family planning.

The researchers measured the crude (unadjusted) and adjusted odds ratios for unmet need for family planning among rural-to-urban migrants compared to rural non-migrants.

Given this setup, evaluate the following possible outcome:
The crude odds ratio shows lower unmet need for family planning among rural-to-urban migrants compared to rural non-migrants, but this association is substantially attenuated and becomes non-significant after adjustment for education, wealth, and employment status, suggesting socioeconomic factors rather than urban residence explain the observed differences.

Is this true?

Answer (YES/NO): YES